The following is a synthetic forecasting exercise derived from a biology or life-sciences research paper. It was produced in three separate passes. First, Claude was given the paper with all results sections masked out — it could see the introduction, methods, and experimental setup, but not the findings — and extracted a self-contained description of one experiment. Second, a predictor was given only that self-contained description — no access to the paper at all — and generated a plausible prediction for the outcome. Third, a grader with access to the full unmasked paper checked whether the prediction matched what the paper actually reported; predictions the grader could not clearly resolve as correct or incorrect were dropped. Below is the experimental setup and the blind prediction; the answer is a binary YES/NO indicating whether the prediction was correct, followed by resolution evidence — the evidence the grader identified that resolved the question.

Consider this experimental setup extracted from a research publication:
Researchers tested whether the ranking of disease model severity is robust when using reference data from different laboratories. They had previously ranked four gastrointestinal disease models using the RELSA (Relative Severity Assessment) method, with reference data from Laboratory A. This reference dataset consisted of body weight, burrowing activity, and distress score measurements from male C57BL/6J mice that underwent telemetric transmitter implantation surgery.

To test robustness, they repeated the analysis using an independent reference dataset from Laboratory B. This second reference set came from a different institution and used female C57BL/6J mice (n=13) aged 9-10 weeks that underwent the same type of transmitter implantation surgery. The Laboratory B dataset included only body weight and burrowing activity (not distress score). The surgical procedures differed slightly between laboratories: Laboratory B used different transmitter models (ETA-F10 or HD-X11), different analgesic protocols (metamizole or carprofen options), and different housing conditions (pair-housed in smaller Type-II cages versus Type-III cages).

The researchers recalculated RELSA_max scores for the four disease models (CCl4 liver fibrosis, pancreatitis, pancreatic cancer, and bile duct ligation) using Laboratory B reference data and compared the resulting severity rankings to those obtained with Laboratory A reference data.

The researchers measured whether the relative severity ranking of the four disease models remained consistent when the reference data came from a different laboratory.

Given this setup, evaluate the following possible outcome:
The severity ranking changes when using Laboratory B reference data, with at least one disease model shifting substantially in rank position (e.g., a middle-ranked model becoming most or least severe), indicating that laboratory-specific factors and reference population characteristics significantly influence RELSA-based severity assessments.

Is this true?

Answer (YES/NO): NO